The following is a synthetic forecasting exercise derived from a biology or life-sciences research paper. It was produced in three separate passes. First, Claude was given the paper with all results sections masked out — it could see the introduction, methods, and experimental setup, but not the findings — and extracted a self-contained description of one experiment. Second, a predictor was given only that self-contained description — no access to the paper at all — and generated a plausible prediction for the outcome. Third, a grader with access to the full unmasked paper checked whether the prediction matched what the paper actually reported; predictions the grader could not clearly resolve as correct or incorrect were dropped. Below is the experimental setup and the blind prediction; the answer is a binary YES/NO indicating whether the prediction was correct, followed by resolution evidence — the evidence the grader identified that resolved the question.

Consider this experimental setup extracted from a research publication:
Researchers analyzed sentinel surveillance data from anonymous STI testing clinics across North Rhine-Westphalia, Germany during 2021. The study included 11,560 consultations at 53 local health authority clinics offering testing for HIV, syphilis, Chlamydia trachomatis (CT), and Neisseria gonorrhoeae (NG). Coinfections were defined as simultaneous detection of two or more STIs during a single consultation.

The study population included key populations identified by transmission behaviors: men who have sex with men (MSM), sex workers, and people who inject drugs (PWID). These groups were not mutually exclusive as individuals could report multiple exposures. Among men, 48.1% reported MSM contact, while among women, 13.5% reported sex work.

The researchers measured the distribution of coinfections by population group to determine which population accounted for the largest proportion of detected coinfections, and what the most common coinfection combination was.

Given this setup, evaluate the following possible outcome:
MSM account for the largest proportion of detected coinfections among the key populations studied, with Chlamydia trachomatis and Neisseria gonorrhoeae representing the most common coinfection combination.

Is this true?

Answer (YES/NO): YES